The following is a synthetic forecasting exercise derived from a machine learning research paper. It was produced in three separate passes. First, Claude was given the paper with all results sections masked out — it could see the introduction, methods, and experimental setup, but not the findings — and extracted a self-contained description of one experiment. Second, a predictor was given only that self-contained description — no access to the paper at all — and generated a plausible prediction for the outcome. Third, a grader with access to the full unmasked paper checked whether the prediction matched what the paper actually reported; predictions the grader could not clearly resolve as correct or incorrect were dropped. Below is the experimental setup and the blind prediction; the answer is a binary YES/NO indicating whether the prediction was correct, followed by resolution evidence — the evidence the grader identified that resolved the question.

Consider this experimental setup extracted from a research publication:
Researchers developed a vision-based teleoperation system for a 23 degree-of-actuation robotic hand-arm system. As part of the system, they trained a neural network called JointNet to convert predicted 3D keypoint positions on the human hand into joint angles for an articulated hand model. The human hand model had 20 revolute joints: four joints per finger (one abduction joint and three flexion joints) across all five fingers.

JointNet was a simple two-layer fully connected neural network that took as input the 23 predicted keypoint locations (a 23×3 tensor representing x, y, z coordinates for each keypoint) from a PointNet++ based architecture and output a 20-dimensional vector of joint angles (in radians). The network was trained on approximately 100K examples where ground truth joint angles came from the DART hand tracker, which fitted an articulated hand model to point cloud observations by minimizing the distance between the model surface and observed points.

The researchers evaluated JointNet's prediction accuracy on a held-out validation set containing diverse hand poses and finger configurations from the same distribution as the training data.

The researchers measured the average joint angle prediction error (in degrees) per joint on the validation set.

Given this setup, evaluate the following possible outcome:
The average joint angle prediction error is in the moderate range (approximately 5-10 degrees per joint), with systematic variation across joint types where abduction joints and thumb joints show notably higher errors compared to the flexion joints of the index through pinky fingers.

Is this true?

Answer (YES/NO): NO